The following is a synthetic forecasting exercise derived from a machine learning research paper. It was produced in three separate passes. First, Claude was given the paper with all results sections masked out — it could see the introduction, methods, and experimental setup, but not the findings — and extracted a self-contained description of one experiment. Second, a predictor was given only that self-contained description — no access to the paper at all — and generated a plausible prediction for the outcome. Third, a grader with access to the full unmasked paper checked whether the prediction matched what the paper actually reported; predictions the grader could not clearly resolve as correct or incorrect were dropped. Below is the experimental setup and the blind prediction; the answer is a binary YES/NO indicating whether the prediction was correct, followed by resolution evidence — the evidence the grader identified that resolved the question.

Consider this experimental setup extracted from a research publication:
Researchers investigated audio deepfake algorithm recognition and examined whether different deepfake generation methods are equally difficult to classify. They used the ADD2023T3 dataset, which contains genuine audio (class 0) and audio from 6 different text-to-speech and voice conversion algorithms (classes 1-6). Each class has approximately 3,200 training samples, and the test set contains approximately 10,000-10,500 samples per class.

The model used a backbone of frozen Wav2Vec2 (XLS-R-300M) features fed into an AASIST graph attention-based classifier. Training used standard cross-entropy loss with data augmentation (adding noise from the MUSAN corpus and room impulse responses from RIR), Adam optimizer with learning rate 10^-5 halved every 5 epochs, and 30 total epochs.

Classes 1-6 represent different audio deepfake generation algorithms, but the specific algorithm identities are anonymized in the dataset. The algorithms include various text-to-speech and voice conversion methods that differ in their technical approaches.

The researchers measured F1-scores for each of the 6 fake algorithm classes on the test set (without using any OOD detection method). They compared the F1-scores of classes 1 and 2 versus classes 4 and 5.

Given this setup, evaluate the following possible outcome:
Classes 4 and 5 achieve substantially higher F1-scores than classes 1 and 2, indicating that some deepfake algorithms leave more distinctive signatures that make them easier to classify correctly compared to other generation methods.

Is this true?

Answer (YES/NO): YES